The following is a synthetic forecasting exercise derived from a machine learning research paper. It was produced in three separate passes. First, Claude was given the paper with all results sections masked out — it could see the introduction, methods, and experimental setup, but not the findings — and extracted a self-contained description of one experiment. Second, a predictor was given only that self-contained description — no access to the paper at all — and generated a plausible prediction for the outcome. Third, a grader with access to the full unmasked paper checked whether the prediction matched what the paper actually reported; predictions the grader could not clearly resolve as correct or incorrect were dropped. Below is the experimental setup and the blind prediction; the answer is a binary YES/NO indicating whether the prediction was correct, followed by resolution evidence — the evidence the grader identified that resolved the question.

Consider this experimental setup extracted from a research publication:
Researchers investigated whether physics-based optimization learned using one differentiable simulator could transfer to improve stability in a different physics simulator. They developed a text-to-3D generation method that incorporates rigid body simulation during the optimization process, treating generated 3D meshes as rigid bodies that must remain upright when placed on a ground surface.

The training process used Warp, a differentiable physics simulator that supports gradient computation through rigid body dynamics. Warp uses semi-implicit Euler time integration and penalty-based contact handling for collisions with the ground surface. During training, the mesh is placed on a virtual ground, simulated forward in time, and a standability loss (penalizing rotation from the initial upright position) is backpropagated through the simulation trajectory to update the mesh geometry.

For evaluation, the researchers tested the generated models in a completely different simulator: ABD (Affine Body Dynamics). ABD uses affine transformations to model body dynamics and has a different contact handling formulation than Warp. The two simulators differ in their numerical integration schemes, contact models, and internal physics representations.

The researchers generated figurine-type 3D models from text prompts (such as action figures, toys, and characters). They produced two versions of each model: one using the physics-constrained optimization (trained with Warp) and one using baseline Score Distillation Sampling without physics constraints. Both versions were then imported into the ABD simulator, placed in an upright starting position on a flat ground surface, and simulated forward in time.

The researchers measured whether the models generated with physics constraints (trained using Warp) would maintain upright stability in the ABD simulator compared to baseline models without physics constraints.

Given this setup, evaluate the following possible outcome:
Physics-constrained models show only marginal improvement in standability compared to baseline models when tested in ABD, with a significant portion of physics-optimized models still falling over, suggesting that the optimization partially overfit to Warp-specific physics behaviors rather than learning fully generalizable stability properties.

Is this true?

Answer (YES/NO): NO